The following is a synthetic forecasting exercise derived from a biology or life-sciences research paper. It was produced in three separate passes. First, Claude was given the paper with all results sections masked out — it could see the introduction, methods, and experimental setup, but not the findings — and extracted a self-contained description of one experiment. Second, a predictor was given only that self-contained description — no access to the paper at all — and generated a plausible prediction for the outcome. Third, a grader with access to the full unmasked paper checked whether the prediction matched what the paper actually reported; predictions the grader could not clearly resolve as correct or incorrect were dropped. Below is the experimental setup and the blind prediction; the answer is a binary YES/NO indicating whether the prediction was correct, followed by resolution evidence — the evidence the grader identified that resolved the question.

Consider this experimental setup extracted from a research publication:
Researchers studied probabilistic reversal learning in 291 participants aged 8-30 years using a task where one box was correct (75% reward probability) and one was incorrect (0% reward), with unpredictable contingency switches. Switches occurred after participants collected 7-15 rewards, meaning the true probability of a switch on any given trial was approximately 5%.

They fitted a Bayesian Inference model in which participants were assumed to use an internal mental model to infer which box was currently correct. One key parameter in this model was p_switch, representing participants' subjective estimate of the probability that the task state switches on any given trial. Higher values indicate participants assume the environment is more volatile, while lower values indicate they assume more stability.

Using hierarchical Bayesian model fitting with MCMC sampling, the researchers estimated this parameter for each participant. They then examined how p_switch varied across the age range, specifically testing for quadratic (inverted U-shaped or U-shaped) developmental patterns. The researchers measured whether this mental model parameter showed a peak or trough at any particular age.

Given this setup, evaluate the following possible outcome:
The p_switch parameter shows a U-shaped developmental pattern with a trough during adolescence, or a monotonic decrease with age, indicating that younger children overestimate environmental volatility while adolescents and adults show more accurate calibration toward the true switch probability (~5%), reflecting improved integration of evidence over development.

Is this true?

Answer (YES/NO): NO